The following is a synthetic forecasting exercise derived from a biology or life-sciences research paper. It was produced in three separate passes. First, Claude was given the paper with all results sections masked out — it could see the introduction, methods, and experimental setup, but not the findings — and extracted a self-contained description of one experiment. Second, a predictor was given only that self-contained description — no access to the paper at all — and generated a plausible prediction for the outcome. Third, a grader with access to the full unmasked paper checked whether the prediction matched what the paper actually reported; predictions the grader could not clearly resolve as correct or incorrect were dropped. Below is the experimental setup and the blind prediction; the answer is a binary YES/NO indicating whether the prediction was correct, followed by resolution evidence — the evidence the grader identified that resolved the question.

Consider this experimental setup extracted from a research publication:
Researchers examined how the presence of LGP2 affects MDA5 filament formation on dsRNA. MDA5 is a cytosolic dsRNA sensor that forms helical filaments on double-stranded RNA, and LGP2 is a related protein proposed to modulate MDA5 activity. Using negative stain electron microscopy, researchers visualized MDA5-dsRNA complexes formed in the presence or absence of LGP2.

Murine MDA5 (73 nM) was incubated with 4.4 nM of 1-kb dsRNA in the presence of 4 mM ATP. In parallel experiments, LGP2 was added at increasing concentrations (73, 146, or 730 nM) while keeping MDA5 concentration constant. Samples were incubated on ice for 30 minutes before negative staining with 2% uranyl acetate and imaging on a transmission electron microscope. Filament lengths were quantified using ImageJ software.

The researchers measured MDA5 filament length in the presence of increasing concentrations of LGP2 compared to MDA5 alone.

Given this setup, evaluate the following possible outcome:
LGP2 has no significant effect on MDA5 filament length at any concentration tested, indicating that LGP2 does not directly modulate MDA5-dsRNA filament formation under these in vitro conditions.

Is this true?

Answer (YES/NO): NO